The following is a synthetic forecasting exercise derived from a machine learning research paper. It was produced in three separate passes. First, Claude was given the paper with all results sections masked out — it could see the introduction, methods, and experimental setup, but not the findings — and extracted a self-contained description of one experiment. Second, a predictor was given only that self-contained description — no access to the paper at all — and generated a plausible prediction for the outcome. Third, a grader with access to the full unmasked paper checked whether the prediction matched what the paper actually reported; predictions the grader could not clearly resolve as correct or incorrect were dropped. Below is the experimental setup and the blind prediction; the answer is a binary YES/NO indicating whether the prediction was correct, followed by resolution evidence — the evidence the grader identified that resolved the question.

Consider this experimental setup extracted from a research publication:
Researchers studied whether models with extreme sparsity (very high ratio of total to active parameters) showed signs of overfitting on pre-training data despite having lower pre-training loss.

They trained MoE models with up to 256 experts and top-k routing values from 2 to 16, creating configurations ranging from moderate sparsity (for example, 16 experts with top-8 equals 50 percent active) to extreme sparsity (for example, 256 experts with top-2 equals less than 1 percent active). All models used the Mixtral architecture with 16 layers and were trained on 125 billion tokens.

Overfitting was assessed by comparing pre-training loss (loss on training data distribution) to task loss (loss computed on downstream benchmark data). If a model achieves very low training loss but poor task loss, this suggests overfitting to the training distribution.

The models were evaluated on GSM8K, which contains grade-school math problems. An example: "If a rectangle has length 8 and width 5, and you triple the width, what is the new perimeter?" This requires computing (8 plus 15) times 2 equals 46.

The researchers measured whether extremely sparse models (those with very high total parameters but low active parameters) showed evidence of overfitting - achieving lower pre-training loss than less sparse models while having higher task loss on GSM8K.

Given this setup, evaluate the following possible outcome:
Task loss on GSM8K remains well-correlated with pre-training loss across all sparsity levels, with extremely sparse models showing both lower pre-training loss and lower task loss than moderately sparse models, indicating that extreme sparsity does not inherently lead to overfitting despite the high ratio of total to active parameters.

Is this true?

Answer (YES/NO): NO